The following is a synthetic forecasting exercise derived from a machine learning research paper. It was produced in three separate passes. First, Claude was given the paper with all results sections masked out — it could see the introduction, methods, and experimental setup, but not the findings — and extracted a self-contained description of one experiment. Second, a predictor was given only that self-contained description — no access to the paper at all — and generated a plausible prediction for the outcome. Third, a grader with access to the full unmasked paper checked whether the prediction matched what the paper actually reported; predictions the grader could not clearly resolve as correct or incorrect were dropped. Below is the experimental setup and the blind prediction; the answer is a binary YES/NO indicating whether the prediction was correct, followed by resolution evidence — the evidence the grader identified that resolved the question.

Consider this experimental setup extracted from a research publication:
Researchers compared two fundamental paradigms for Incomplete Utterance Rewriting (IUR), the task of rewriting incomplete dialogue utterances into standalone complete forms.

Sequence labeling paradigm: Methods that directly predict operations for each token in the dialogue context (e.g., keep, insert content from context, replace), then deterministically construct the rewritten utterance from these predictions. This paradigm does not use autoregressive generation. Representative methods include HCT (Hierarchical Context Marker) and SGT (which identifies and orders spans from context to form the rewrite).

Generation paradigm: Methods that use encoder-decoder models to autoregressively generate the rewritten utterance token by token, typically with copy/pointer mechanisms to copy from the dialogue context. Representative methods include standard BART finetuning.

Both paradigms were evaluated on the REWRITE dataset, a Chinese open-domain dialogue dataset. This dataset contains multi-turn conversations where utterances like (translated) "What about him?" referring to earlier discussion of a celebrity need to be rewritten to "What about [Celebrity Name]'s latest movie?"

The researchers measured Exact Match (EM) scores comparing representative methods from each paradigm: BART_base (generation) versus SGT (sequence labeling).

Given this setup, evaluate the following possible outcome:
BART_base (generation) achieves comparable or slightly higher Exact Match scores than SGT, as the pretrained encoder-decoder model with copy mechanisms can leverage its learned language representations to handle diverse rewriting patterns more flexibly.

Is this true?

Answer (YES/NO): YES